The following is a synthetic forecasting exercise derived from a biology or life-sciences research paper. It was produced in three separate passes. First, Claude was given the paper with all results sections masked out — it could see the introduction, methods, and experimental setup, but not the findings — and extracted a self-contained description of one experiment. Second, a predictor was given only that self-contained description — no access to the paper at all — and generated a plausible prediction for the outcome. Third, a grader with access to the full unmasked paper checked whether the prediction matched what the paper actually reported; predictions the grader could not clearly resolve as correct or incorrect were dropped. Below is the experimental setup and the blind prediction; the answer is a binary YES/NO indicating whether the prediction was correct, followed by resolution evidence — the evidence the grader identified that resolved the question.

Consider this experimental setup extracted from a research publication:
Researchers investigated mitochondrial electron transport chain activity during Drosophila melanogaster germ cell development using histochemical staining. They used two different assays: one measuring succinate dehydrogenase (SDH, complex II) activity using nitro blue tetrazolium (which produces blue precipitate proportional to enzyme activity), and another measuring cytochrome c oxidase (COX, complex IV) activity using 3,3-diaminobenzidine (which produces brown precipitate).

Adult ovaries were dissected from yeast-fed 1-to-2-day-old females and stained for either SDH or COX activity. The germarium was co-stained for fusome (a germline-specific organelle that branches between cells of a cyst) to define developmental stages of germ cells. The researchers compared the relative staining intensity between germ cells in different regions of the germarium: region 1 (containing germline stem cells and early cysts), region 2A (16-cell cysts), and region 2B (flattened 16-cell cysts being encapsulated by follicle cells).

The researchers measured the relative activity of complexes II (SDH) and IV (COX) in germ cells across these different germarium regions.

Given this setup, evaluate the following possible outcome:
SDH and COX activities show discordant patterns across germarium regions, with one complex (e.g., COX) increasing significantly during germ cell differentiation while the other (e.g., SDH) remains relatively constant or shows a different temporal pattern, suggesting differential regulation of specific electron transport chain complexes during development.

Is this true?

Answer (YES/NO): NO